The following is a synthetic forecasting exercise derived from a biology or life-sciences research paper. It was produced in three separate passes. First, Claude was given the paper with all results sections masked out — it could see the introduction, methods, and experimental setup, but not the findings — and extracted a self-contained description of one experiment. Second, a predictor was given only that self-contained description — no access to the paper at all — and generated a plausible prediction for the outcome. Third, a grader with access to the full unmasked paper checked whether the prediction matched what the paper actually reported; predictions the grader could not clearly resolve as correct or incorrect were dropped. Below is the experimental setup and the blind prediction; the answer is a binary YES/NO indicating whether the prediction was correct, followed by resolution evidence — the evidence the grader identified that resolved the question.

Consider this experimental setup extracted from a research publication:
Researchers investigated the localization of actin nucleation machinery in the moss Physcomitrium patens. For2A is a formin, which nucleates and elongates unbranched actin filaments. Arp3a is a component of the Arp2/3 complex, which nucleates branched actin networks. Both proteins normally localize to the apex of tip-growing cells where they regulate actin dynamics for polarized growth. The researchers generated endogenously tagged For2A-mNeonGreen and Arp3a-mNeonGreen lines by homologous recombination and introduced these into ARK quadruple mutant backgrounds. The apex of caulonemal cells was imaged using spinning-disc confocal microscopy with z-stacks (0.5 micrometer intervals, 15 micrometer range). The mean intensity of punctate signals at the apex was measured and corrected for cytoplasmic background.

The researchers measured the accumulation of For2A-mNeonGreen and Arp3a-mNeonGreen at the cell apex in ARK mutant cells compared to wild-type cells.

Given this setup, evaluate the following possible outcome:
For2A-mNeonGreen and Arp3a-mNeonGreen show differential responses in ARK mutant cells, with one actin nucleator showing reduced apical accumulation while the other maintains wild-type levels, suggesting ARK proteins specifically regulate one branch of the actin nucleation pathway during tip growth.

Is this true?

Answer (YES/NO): NO